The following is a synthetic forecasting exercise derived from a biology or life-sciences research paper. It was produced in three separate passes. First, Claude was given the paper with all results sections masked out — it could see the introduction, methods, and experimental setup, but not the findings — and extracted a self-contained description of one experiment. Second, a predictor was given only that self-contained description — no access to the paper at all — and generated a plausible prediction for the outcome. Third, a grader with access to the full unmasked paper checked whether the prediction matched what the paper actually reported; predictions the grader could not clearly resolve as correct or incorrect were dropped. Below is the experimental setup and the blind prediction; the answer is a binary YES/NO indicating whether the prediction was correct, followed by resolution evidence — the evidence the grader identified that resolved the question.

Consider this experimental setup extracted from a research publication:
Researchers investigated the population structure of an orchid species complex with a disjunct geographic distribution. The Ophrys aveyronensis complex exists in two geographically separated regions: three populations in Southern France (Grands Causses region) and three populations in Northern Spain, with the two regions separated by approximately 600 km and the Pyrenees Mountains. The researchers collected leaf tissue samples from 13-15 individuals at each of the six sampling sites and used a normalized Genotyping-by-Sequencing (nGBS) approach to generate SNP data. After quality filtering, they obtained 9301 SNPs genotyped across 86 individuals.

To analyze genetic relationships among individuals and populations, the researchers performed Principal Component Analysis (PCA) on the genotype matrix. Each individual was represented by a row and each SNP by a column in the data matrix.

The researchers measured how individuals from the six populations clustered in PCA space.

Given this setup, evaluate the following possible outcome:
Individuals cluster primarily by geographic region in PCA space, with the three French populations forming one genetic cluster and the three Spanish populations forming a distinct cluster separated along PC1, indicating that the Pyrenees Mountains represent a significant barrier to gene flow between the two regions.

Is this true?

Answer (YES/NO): YES